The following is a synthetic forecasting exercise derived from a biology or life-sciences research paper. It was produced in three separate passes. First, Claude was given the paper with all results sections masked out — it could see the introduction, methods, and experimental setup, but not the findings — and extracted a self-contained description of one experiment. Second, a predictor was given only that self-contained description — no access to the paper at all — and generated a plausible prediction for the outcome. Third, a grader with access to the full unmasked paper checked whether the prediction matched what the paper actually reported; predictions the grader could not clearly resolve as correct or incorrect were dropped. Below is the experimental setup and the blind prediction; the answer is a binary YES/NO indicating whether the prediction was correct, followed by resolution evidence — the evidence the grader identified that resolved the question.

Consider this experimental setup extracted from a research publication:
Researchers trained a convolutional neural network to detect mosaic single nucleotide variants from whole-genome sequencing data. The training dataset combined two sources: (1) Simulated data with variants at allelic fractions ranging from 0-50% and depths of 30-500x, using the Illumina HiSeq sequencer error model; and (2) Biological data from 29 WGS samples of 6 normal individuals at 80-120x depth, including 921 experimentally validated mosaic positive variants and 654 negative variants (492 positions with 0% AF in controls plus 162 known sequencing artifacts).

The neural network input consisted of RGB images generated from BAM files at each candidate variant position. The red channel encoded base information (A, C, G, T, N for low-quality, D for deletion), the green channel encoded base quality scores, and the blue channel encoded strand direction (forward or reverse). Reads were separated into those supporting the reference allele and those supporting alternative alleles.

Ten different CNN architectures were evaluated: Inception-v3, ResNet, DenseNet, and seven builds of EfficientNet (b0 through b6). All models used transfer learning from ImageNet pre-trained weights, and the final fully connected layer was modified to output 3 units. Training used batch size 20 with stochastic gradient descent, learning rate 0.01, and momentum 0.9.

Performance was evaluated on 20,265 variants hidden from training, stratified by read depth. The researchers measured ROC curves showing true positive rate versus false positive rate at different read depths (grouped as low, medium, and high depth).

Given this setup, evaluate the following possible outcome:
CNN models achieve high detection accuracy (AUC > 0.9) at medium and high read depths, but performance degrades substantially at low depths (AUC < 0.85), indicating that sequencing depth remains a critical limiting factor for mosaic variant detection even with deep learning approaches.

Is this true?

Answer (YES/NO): NO